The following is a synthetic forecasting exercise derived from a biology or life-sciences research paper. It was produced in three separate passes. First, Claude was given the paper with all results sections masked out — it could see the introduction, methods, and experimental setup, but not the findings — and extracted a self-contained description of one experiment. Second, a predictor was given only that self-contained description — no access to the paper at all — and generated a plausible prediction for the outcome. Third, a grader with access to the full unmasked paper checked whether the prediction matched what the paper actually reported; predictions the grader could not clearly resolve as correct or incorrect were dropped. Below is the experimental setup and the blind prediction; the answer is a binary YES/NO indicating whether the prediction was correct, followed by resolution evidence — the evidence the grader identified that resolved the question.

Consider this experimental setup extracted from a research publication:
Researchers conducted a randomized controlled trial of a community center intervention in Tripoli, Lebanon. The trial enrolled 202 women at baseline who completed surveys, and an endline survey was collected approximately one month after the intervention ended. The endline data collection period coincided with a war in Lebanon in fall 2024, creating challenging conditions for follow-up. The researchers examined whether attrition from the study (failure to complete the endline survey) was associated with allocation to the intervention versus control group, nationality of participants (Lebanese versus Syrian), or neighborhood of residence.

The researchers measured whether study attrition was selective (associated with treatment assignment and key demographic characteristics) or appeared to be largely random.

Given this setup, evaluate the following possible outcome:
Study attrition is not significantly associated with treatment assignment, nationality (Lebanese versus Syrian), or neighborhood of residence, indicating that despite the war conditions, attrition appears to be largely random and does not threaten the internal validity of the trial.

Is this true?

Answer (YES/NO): YES